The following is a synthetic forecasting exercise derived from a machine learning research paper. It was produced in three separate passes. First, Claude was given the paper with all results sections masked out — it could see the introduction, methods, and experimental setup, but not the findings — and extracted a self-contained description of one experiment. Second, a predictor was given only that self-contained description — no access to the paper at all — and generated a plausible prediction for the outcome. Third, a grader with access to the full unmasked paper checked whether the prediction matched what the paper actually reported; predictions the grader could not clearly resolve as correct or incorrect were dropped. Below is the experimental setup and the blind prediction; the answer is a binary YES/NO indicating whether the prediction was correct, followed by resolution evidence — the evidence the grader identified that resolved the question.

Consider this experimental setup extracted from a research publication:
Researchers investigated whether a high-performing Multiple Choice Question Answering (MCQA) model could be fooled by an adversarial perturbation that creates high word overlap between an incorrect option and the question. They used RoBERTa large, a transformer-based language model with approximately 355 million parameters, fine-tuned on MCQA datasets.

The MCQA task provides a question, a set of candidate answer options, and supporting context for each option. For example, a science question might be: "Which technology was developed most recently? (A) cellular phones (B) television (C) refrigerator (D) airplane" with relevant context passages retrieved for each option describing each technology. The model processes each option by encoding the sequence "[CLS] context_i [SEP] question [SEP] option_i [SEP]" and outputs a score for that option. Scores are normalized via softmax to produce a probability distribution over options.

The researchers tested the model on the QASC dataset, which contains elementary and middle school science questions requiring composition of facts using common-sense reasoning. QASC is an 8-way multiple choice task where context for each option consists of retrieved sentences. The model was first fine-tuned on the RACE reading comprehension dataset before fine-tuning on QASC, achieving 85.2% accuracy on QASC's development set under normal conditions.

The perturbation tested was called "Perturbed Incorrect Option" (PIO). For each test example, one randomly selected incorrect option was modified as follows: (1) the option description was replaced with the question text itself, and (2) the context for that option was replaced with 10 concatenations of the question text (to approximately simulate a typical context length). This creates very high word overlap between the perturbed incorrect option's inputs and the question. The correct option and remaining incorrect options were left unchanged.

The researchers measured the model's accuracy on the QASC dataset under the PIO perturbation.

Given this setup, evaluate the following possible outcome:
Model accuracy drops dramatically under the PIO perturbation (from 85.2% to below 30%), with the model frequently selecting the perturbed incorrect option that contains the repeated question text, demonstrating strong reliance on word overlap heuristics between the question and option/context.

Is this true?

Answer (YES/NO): YES